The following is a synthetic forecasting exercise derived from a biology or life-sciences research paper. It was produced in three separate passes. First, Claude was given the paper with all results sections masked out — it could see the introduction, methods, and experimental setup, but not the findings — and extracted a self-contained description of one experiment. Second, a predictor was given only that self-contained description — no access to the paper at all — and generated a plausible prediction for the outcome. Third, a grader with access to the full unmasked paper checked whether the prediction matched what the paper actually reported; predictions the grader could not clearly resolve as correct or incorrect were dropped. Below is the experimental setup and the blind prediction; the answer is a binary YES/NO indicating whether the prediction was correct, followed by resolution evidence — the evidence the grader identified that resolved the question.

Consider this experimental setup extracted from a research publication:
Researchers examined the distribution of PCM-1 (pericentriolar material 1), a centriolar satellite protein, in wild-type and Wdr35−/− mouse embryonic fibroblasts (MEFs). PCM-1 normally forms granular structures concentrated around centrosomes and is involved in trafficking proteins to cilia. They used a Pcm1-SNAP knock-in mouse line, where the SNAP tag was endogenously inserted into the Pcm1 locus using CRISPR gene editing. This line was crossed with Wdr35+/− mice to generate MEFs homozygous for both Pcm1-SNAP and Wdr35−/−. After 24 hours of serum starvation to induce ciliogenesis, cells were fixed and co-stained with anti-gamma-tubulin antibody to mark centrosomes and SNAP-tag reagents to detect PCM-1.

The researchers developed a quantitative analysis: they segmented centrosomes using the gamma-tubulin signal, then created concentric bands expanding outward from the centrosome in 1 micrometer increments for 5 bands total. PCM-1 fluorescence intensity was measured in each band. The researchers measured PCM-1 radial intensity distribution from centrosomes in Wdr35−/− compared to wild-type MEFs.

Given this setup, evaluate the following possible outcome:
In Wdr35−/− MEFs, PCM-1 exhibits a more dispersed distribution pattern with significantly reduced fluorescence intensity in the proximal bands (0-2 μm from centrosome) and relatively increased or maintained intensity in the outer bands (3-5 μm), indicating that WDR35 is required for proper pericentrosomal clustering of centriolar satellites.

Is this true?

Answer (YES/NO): NO